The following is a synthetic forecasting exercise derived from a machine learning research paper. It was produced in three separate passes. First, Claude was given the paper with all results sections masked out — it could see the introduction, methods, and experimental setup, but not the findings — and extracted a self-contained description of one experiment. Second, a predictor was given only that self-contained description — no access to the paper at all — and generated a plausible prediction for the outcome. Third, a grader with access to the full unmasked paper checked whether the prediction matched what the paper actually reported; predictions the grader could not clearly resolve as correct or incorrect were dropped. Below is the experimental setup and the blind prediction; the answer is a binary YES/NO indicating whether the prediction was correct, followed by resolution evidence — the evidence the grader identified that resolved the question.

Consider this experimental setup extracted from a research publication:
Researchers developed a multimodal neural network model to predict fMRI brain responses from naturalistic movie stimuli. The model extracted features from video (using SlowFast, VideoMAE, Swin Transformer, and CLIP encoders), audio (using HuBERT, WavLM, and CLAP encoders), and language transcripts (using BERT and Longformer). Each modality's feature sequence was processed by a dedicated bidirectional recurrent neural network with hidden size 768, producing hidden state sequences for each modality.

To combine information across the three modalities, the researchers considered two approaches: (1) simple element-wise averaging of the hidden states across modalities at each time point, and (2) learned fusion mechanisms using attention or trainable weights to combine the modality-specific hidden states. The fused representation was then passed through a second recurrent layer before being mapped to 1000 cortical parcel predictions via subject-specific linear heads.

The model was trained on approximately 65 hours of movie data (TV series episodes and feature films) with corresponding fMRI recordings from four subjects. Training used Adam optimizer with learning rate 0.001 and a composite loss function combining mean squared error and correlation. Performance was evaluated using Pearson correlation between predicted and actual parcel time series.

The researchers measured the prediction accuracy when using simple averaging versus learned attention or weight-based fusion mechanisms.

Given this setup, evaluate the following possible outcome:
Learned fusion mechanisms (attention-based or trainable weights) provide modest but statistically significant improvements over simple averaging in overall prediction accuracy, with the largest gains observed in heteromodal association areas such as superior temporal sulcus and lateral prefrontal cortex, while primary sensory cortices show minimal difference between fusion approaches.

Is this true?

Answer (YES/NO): NO